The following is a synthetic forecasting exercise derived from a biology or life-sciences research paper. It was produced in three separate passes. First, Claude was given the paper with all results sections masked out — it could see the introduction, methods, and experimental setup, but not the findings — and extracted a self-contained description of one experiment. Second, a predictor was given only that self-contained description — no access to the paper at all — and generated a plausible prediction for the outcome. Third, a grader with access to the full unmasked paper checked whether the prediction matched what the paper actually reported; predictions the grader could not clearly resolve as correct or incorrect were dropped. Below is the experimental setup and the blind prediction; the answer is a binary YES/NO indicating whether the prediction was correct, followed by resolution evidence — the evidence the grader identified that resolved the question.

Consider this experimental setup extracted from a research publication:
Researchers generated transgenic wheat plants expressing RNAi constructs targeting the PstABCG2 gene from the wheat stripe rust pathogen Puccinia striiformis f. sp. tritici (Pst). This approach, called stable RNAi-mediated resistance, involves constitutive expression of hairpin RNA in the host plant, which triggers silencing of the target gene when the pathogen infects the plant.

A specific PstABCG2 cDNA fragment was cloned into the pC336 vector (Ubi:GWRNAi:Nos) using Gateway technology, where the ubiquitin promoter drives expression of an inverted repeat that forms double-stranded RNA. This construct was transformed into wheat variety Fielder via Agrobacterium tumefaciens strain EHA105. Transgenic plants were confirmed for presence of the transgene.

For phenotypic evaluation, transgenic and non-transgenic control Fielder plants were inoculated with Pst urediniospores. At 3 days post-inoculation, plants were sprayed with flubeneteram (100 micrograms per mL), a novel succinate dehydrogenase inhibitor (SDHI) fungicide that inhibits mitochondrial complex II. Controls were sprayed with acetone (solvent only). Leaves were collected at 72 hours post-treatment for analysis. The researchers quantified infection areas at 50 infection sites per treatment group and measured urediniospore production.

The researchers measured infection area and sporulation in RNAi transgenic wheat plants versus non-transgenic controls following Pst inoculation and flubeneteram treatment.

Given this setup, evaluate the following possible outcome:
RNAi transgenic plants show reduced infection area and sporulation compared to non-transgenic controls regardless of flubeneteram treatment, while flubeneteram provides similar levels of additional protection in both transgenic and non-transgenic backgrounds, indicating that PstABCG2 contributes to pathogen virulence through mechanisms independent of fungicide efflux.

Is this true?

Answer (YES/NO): NO